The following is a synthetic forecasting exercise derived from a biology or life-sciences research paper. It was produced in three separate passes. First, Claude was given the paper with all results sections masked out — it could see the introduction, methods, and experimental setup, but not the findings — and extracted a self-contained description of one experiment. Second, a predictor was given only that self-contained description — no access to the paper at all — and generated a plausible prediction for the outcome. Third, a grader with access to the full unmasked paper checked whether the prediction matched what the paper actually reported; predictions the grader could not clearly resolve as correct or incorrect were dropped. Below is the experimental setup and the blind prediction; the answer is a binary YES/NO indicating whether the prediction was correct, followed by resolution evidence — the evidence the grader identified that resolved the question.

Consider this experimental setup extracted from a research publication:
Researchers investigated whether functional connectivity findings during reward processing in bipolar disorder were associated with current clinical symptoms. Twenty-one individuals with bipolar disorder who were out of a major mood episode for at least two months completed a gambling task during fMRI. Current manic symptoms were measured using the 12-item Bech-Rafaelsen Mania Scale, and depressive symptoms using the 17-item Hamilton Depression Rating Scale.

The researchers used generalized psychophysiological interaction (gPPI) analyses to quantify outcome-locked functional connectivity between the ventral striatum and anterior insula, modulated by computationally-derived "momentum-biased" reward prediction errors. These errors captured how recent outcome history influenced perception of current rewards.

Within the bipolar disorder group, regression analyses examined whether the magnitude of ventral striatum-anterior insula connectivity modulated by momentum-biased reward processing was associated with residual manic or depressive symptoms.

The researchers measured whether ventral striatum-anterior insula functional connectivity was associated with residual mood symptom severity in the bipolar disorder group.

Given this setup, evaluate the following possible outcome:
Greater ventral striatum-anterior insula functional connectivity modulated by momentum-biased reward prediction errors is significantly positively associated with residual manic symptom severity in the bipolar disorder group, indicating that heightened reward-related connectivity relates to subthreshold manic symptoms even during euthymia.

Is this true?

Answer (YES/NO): NO